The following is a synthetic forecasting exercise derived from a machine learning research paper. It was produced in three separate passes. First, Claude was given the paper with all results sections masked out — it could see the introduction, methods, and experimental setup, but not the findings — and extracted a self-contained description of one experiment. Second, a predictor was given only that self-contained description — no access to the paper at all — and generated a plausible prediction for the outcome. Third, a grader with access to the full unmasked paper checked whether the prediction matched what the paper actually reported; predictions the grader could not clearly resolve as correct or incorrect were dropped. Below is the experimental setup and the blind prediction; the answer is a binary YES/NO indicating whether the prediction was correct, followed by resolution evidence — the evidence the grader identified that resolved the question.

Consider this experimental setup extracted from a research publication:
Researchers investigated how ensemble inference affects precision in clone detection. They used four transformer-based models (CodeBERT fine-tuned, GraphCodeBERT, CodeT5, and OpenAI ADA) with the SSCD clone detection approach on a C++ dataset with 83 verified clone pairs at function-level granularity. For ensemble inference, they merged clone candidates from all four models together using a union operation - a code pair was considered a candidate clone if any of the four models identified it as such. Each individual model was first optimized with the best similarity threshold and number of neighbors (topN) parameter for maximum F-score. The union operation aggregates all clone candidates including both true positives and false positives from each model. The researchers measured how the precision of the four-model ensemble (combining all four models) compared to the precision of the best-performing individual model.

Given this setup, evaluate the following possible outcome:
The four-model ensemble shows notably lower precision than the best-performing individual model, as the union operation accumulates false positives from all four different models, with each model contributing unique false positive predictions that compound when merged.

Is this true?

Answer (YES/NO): YES